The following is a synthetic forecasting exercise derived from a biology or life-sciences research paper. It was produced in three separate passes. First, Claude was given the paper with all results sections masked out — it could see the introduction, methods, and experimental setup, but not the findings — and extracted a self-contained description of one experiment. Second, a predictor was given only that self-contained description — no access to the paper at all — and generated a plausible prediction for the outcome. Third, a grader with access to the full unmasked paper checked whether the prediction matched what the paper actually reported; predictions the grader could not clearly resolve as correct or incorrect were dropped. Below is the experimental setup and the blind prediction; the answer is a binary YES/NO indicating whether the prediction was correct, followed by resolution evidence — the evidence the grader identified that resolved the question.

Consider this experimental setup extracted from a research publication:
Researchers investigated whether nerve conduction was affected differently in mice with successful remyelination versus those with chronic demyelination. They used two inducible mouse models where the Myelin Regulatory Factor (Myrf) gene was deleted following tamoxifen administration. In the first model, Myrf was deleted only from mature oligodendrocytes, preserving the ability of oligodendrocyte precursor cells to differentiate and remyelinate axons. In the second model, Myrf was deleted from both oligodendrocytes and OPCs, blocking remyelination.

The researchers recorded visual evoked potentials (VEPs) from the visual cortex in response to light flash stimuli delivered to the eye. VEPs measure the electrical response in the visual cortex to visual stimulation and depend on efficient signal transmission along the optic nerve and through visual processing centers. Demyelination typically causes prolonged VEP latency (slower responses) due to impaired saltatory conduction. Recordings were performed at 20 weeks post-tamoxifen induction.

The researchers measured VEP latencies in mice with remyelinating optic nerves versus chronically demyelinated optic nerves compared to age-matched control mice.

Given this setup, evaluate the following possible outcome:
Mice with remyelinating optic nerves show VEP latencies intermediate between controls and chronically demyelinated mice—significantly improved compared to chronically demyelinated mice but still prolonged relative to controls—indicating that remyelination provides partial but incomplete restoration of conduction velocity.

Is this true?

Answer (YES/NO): NO